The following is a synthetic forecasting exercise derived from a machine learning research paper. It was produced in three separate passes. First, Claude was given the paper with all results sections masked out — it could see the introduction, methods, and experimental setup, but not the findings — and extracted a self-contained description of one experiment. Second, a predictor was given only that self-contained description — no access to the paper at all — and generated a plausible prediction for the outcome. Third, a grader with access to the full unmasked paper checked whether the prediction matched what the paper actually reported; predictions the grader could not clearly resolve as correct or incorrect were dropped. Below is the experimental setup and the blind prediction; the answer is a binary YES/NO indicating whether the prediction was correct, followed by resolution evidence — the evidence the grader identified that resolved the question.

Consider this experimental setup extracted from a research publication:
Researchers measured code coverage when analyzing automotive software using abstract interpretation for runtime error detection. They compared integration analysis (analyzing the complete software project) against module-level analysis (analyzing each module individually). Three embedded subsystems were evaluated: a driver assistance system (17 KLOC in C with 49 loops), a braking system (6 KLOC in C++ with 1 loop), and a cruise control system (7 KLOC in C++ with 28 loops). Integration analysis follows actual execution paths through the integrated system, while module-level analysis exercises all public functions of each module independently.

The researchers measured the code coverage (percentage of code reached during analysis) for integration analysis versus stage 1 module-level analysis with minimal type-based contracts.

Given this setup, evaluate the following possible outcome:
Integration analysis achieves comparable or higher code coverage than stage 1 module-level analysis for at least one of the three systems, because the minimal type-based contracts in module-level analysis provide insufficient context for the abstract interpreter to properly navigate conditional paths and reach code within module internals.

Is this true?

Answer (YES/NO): NO